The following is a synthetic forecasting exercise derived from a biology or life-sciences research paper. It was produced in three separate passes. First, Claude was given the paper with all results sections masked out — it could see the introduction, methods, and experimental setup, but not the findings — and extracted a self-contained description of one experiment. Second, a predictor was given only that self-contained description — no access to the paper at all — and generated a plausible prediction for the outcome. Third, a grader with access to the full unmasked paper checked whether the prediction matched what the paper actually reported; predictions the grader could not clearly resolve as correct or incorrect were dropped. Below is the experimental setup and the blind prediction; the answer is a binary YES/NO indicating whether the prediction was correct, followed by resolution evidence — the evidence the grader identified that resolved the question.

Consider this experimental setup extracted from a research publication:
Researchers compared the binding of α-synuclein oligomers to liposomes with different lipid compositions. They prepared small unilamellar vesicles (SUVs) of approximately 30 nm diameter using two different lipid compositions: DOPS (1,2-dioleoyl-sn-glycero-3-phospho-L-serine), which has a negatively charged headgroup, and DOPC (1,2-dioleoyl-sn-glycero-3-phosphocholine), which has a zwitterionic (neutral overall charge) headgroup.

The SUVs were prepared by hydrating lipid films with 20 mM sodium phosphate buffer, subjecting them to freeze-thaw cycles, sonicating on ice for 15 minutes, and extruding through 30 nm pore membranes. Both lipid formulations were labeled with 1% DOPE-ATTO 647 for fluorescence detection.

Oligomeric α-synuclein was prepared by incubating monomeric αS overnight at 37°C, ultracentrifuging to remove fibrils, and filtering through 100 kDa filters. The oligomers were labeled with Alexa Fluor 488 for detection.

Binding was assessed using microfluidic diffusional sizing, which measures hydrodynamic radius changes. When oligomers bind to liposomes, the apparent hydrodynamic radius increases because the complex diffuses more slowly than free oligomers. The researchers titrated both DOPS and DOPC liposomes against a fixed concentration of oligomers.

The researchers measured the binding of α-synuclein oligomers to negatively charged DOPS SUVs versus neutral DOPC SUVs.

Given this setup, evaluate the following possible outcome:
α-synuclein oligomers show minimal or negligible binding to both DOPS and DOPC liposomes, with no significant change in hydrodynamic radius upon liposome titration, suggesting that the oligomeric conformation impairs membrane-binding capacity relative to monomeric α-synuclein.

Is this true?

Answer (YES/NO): NO